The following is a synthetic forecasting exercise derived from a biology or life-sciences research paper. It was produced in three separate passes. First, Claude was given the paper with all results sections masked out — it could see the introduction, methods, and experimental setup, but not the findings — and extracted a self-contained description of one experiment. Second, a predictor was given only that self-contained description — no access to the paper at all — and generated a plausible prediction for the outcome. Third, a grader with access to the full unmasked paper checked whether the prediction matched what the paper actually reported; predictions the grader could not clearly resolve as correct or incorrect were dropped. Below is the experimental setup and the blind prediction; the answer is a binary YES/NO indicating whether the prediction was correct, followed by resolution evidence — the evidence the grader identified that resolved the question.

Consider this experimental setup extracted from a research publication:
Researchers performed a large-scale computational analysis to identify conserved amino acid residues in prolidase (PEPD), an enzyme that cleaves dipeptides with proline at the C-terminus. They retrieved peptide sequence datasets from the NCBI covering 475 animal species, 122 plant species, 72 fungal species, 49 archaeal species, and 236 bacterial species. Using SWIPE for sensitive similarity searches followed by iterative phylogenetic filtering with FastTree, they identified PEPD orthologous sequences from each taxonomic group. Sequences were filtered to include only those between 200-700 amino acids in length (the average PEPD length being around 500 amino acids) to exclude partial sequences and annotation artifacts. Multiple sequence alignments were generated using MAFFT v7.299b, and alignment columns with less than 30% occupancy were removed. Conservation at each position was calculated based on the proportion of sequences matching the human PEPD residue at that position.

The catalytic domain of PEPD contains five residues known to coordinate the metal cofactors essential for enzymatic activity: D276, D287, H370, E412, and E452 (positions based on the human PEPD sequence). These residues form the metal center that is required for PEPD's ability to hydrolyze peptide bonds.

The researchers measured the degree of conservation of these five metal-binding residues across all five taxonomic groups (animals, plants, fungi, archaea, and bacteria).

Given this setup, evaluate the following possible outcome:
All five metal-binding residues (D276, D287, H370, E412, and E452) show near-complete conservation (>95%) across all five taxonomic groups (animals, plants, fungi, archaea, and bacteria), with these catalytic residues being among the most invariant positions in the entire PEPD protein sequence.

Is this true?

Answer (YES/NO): NO